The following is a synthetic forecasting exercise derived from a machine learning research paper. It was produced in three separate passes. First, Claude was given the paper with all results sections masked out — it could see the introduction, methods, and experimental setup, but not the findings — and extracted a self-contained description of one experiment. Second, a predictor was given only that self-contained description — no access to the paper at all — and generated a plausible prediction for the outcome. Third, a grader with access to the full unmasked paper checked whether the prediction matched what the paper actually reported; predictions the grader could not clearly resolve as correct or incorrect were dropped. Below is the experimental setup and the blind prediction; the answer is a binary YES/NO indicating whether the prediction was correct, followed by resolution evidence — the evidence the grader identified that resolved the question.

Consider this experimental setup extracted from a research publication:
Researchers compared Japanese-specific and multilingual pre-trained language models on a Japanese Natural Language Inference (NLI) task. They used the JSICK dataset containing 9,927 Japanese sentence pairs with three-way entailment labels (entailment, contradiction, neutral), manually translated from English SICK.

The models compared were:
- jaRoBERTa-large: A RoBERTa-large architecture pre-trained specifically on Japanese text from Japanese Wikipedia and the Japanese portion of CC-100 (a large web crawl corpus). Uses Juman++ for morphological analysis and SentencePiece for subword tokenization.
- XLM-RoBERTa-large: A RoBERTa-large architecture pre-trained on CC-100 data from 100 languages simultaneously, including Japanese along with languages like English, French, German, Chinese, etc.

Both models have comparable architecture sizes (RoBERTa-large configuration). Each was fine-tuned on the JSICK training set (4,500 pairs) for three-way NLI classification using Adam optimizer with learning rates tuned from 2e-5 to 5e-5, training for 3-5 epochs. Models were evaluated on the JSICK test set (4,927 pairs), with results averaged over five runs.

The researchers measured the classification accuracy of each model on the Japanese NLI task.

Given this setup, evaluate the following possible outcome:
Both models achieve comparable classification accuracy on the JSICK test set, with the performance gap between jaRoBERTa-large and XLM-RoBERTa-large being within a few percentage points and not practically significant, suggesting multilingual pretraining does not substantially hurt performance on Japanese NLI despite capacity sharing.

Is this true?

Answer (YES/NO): YES